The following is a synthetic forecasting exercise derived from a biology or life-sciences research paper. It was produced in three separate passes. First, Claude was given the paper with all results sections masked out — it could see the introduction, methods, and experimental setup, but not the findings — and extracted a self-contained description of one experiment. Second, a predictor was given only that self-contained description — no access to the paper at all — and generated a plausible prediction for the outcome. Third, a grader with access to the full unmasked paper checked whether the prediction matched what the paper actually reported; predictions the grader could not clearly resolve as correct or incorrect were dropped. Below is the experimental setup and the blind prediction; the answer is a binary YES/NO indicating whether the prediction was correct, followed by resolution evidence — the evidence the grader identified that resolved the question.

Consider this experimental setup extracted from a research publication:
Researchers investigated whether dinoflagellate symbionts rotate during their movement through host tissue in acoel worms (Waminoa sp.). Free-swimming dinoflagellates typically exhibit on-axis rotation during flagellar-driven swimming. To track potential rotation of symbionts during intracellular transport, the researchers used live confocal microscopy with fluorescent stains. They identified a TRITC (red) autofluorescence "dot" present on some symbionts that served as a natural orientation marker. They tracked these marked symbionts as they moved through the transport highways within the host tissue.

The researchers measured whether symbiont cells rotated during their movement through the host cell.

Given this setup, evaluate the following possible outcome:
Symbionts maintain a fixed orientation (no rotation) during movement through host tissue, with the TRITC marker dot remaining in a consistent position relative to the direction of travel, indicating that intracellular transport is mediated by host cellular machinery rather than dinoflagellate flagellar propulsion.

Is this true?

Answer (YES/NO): YES